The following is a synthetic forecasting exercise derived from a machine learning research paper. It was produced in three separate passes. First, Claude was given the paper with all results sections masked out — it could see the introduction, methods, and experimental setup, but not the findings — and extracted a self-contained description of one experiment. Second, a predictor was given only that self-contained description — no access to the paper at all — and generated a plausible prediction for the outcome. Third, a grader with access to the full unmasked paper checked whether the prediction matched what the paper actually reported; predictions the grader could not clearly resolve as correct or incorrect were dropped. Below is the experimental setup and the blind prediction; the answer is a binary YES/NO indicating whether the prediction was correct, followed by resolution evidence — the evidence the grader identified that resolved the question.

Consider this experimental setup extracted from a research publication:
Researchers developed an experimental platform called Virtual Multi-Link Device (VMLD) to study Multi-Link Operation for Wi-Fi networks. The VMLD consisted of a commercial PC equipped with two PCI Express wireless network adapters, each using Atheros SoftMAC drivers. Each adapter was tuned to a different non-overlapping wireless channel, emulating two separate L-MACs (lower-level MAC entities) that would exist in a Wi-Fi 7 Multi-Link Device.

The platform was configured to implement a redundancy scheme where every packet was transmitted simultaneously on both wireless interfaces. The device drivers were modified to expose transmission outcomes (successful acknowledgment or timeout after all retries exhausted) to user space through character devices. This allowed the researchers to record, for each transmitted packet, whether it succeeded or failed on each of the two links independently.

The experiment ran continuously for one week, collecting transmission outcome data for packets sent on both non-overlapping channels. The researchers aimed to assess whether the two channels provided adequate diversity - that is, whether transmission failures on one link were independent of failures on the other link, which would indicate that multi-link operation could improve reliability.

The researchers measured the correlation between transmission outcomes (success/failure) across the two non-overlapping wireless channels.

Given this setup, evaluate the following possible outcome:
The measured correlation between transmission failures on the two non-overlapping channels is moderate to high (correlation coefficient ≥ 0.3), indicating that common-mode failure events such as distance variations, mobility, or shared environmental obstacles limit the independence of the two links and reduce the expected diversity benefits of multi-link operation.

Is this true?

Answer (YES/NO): NO